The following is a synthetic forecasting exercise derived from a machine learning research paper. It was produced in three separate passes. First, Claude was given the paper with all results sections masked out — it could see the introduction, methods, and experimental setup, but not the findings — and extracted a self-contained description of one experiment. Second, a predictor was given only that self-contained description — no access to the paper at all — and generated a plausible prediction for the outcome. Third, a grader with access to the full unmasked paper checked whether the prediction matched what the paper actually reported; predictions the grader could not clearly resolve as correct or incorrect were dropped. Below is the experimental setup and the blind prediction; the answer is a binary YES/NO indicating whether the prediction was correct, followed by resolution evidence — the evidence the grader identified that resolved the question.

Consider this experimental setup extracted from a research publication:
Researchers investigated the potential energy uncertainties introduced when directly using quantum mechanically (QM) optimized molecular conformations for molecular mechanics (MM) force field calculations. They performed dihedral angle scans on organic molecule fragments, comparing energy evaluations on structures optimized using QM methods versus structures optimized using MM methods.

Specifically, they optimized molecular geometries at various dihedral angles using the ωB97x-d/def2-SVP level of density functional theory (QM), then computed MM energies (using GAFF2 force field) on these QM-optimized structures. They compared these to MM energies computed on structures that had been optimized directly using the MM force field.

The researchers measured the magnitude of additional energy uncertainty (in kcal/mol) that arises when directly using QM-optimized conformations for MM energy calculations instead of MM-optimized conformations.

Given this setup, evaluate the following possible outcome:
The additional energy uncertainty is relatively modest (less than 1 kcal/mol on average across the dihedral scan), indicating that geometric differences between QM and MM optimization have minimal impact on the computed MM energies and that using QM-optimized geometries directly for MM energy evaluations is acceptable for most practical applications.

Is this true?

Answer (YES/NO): NO